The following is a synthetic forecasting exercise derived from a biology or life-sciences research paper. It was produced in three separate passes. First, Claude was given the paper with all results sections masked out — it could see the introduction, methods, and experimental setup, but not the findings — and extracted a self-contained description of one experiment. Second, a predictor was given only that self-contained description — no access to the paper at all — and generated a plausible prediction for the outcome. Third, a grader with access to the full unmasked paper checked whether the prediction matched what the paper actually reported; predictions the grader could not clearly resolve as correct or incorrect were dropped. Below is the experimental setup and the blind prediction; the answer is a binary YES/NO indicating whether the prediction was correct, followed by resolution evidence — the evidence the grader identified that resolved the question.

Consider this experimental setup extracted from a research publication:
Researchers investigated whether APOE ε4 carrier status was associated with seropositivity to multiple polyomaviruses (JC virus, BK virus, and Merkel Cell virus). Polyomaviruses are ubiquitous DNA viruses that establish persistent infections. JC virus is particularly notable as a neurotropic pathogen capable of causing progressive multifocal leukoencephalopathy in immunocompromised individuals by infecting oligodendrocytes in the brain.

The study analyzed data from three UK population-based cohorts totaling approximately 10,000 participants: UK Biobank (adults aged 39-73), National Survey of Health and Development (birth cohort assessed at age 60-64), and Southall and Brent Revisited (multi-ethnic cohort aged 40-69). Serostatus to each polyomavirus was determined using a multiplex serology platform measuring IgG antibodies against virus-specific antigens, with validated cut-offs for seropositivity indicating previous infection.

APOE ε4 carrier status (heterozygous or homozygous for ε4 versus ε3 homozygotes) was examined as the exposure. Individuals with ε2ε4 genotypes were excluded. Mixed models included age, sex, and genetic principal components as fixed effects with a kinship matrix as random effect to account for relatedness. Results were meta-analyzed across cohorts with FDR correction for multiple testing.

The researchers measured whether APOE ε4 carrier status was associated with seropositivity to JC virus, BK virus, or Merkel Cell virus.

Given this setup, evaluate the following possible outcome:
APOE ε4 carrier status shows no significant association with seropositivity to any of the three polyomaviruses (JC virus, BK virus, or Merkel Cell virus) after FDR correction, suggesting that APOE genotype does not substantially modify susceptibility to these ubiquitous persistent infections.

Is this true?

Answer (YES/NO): YES